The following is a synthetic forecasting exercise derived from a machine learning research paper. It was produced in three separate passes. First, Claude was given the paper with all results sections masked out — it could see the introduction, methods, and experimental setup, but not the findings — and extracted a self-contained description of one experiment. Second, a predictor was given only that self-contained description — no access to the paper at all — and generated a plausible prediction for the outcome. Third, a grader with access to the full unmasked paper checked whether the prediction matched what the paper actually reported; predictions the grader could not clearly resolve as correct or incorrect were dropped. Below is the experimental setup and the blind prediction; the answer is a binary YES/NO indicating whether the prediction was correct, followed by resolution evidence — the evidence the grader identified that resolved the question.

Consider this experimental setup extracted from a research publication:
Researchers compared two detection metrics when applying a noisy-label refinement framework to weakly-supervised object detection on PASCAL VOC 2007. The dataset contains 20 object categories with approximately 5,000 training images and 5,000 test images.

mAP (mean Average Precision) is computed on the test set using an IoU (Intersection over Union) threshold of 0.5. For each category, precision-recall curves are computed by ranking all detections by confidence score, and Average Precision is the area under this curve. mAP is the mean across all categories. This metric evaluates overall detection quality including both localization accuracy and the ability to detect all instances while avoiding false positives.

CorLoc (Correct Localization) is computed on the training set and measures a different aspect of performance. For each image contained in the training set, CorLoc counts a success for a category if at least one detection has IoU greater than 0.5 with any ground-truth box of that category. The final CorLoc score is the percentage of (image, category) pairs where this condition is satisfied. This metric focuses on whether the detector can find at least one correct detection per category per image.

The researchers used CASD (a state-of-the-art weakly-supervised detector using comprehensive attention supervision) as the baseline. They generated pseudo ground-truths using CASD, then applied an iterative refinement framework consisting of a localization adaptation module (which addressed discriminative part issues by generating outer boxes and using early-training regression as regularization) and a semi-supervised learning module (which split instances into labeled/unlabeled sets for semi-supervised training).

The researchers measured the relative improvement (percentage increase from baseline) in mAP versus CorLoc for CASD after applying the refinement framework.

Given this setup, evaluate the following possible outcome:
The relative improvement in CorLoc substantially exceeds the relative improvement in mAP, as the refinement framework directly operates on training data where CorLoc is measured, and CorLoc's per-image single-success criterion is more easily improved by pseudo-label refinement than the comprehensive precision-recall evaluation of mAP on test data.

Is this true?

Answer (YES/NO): NO